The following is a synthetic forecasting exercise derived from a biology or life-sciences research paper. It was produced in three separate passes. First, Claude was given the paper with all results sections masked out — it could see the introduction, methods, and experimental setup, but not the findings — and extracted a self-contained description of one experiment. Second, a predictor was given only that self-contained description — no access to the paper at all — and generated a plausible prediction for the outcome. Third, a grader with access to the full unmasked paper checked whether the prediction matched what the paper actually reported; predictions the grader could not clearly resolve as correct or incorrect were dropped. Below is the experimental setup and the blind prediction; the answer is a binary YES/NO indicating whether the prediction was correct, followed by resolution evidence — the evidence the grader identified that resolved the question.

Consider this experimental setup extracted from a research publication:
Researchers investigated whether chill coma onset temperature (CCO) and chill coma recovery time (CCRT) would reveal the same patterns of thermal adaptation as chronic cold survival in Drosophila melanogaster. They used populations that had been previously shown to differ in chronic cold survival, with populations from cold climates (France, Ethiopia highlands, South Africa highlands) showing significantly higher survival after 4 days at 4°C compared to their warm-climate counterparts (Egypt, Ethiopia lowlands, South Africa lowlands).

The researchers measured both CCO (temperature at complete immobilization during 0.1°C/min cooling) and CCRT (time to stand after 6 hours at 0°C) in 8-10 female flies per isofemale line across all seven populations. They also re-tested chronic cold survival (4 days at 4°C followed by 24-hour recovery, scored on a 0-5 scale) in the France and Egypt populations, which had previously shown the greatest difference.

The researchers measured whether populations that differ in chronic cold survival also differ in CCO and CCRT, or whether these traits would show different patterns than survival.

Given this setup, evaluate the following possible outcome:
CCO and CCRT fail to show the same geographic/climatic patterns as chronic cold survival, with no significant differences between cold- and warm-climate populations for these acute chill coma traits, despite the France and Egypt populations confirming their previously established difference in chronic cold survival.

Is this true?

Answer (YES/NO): YES